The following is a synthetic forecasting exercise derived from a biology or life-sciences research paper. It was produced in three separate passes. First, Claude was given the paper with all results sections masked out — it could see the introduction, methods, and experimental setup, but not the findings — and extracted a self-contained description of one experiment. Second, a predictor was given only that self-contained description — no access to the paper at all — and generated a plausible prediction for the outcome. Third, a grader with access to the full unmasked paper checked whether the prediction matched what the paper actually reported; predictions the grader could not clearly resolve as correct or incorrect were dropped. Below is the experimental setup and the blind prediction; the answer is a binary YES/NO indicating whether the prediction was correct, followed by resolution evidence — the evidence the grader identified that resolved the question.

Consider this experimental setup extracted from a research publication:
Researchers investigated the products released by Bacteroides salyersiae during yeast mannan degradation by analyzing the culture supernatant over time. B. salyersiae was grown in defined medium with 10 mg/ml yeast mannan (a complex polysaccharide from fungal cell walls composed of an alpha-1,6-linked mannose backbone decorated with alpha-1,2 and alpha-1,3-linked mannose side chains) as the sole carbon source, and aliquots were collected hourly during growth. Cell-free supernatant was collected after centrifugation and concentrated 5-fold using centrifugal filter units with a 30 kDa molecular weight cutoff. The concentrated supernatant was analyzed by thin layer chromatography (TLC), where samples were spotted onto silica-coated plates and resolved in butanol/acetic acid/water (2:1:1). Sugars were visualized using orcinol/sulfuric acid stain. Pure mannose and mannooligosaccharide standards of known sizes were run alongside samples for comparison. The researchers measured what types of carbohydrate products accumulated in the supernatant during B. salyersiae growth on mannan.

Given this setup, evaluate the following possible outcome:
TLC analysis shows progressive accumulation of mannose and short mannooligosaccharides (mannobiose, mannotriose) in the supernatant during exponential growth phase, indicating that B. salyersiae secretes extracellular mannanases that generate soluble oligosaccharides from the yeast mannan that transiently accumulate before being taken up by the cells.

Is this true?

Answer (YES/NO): NO